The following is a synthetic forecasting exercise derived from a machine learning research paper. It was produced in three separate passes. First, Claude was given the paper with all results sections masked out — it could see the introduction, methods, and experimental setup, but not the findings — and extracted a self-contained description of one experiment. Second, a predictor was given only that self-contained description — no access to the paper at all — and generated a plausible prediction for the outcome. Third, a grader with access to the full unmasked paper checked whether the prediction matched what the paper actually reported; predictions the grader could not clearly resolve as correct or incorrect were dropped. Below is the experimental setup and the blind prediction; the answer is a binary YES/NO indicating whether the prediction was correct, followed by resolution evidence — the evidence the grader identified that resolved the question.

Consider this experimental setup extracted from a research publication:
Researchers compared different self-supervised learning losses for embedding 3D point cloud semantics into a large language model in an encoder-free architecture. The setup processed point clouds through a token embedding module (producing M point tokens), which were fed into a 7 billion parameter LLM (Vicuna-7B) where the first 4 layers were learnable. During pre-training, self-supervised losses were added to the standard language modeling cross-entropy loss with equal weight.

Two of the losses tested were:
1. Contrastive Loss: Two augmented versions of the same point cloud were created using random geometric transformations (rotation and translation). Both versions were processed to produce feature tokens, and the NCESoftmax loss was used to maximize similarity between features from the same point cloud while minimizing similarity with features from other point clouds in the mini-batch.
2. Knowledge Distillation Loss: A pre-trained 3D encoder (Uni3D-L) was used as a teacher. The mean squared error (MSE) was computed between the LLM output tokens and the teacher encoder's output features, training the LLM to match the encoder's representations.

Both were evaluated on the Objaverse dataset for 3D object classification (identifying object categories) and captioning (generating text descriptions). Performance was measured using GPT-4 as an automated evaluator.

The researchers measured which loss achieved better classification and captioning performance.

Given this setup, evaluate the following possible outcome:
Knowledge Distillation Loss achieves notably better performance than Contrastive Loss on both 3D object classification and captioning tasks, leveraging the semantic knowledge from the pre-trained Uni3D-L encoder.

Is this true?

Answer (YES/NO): YES